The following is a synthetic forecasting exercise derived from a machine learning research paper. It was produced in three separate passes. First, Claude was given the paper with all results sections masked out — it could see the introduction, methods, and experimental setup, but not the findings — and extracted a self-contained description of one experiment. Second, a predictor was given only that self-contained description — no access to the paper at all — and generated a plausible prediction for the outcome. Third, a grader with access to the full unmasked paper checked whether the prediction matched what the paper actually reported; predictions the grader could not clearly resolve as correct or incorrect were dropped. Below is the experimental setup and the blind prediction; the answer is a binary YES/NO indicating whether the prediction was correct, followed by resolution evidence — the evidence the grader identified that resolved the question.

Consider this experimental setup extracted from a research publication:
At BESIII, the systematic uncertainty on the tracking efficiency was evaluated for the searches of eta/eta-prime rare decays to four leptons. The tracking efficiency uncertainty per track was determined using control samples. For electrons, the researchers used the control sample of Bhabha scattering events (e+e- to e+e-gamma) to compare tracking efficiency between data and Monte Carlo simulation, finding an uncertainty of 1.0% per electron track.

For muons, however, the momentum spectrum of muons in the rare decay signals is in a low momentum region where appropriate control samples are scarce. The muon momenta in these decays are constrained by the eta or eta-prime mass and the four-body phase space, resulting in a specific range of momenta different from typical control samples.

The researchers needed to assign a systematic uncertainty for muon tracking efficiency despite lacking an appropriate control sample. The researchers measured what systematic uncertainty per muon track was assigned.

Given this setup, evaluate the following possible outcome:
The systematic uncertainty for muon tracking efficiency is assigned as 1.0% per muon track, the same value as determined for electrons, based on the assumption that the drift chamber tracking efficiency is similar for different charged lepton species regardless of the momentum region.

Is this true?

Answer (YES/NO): YES